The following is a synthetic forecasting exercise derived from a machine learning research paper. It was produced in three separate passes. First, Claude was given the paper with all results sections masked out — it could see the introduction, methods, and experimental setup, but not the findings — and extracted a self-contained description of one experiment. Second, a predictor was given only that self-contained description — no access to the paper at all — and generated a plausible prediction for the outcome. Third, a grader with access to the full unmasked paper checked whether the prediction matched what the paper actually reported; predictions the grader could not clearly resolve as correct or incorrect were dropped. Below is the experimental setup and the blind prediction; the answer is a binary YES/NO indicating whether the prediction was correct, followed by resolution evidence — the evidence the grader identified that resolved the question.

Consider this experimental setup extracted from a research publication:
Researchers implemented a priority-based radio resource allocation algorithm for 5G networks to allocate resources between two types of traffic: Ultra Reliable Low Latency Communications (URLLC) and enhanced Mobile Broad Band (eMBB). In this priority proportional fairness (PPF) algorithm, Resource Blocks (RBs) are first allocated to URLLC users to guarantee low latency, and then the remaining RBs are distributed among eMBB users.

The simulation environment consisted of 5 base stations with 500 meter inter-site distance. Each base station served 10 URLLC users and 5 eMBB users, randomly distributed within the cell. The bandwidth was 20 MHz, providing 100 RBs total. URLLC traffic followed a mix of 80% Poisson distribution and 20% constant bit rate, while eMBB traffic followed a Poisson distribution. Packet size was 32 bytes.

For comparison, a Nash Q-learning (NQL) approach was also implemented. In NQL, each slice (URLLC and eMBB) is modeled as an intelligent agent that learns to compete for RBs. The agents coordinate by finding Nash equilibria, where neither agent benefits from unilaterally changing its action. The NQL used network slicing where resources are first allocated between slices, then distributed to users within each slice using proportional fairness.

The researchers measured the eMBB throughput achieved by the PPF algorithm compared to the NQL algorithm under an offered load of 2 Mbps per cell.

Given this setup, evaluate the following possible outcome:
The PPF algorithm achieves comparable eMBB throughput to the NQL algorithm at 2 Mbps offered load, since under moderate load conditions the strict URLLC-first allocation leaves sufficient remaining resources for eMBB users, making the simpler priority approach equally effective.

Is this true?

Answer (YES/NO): NO